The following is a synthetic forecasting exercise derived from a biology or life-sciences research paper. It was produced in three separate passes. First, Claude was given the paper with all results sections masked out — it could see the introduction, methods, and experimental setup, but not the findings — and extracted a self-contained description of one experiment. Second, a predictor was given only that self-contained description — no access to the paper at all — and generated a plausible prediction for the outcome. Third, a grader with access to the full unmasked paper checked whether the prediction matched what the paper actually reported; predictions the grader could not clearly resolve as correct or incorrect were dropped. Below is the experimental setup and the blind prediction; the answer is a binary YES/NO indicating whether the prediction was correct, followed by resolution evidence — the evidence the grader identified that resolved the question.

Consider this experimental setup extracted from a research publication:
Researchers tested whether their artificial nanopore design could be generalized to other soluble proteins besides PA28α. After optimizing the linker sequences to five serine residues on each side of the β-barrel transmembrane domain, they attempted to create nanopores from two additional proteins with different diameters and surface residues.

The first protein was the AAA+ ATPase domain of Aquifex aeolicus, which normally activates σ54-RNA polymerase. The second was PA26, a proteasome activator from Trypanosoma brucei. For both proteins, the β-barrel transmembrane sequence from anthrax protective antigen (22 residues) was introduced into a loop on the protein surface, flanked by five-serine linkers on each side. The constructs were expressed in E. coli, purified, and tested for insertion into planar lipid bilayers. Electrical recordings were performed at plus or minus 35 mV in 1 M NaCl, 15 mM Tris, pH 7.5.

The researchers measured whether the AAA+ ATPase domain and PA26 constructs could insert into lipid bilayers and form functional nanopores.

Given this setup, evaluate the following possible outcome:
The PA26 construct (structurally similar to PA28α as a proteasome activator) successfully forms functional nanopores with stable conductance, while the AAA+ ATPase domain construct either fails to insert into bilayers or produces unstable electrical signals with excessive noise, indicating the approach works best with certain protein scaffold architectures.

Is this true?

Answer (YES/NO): NO